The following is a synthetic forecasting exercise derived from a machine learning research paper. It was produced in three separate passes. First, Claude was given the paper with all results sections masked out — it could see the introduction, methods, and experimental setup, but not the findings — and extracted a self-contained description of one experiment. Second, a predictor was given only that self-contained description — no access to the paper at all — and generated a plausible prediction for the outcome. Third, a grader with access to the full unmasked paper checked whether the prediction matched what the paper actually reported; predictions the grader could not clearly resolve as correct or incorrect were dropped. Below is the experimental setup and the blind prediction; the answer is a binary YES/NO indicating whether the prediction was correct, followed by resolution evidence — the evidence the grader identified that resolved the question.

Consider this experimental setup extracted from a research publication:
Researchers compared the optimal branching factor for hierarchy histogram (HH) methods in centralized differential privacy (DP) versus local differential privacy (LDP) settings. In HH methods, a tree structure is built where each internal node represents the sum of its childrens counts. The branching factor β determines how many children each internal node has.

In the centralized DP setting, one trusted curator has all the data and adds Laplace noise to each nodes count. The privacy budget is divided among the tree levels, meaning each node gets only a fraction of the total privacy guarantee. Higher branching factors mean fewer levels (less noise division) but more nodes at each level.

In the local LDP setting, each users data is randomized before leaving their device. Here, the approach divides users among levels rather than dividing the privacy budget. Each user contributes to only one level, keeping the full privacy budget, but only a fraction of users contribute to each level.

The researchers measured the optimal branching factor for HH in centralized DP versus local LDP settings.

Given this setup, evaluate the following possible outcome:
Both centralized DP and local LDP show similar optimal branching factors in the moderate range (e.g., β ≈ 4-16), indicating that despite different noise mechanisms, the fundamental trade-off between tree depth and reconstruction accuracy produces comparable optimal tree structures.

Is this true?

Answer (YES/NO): NO